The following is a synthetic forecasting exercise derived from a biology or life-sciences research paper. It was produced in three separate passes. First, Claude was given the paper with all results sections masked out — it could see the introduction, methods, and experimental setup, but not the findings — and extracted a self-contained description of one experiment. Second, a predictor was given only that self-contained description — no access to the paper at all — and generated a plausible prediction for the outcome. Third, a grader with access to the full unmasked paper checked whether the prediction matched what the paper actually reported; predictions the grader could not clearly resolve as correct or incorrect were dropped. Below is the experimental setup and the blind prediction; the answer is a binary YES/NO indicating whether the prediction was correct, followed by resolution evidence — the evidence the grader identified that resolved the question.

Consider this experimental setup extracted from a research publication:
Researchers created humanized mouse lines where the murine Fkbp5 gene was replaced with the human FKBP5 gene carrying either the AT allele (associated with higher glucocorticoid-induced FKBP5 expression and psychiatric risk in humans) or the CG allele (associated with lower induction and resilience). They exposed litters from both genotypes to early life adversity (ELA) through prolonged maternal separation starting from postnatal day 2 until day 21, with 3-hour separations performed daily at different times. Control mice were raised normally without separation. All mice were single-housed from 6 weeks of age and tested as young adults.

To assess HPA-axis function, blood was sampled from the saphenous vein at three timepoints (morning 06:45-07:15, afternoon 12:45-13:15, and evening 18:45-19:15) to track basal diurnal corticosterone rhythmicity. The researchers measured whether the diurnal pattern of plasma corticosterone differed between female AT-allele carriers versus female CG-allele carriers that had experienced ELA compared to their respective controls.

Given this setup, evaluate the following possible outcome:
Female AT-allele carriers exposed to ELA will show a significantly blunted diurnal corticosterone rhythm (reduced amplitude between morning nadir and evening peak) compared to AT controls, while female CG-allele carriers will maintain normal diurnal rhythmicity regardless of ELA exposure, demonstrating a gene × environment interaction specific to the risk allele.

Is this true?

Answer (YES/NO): NO